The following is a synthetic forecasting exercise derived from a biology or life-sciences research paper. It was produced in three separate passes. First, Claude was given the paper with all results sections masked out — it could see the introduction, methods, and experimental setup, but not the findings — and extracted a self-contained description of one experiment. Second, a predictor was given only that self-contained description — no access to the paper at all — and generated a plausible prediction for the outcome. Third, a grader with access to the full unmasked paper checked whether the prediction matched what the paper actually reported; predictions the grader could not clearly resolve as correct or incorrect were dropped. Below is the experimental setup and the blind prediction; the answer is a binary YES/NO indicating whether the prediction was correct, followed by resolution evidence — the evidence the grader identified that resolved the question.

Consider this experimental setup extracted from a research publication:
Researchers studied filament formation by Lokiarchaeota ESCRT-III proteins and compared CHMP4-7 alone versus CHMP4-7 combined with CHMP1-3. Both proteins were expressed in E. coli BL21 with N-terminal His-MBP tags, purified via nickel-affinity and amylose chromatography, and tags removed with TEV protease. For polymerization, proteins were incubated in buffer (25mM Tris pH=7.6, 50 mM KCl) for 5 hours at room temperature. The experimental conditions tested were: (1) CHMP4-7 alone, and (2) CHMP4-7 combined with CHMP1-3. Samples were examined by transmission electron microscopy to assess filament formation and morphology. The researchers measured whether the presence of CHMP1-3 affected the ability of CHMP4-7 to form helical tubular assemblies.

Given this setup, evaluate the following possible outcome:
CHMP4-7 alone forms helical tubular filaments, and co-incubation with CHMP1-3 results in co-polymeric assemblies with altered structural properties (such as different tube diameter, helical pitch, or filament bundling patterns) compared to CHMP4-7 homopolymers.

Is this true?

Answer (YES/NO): YES